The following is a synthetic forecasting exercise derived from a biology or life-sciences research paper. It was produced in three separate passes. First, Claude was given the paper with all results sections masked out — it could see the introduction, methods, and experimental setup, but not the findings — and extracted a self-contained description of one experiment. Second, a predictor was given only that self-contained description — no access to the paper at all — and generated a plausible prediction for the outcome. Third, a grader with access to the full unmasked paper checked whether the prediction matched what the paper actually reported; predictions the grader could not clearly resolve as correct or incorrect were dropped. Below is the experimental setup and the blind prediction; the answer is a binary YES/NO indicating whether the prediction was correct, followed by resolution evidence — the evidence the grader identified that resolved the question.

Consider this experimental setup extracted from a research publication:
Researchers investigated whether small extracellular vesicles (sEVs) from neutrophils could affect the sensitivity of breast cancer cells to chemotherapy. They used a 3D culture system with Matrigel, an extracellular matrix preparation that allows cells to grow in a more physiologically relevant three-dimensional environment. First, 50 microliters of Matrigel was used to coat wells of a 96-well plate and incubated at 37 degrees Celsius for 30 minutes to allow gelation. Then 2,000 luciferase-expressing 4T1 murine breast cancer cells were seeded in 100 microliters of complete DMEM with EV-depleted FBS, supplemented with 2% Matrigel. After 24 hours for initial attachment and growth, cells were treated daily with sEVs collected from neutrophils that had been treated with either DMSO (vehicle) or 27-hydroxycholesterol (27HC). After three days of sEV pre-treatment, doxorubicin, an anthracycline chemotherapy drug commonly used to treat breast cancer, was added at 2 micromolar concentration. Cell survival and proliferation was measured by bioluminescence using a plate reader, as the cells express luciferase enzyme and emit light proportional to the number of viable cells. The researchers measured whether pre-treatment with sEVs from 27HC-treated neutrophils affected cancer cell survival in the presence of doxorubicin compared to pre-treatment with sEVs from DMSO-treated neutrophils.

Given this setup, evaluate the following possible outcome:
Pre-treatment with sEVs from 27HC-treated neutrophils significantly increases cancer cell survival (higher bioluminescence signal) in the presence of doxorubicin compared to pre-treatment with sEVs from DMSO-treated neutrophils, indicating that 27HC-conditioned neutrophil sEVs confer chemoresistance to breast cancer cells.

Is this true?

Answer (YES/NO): YES